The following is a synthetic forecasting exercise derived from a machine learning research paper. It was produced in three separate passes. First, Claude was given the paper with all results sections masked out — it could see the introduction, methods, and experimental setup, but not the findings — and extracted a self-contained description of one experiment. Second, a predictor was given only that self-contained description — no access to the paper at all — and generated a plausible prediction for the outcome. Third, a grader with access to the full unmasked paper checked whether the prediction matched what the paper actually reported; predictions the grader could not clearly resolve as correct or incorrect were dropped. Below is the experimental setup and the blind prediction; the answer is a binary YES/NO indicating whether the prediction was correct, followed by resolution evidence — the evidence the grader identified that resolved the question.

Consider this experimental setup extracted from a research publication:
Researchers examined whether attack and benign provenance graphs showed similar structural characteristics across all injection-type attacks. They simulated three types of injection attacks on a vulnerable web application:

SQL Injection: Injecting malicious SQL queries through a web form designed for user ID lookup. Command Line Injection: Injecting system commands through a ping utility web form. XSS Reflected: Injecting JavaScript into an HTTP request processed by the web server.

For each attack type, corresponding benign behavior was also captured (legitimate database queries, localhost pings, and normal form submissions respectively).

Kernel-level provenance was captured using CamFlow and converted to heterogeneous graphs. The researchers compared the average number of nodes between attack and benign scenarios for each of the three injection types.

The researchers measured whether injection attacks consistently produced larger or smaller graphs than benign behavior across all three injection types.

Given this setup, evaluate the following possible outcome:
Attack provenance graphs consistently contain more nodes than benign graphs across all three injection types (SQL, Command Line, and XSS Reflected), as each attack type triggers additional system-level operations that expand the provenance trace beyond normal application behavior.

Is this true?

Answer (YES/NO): NO